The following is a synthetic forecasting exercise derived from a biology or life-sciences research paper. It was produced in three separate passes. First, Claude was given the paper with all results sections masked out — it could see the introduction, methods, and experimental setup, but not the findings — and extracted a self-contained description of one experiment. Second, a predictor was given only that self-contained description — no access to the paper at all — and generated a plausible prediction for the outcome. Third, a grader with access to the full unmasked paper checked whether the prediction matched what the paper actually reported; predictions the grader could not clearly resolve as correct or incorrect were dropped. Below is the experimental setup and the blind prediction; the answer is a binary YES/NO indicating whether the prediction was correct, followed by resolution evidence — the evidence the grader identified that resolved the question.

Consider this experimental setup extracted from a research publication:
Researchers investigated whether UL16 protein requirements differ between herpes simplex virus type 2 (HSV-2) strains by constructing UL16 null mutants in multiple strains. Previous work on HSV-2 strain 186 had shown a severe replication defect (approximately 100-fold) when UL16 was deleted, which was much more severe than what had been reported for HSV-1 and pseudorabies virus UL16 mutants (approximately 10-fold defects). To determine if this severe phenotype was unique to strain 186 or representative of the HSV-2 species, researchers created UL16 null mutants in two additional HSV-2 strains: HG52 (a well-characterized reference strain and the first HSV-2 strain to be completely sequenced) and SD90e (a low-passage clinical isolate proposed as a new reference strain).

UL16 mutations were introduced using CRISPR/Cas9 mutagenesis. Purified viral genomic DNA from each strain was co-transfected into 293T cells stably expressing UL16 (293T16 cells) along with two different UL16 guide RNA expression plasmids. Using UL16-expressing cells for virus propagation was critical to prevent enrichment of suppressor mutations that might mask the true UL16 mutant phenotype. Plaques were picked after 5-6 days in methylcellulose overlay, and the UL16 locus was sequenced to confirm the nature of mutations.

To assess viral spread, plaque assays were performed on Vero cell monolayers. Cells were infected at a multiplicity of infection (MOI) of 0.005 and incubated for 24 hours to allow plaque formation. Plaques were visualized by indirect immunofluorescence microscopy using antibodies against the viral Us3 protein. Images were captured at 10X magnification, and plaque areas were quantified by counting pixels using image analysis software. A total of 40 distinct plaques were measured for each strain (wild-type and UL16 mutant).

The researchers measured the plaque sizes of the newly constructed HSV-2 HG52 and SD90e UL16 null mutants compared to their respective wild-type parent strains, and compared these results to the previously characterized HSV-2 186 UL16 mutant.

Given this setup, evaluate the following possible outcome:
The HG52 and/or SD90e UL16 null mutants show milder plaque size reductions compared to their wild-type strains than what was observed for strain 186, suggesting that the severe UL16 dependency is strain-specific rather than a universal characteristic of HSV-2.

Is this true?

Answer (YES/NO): NO